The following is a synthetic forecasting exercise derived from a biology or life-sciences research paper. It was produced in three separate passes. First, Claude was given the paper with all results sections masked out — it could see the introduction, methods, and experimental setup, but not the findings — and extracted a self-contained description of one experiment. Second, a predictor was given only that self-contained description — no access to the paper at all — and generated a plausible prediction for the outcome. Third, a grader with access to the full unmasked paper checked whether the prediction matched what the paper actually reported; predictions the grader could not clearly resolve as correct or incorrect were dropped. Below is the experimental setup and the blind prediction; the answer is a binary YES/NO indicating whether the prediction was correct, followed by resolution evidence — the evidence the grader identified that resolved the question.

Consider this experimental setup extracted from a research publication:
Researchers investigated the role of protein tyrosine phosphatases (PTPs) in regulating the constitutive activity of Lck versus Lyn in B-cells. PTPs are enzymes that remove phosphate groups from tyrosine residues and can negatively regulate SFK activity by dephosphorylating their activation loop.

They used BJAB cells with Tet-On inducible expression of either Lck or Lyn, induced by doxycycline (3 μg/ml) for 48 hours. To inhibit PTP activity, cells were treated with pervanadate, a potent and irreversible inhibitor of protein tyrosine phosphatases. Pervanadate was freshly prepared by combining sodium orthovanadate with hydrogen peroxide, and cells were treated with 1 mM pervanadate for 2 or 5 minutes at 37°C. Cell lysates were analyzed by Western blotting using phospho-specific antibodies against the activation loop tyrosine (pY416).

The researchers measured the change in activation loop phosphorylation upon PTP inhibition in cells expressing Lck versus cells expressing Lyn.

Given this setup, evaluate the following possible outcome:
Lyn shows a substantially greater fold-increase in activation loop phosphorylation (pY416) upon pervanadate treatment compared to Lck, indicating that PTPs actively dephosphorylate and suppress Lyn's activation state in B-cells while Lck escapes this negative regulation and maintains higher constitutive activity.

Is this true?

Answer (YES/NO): YES